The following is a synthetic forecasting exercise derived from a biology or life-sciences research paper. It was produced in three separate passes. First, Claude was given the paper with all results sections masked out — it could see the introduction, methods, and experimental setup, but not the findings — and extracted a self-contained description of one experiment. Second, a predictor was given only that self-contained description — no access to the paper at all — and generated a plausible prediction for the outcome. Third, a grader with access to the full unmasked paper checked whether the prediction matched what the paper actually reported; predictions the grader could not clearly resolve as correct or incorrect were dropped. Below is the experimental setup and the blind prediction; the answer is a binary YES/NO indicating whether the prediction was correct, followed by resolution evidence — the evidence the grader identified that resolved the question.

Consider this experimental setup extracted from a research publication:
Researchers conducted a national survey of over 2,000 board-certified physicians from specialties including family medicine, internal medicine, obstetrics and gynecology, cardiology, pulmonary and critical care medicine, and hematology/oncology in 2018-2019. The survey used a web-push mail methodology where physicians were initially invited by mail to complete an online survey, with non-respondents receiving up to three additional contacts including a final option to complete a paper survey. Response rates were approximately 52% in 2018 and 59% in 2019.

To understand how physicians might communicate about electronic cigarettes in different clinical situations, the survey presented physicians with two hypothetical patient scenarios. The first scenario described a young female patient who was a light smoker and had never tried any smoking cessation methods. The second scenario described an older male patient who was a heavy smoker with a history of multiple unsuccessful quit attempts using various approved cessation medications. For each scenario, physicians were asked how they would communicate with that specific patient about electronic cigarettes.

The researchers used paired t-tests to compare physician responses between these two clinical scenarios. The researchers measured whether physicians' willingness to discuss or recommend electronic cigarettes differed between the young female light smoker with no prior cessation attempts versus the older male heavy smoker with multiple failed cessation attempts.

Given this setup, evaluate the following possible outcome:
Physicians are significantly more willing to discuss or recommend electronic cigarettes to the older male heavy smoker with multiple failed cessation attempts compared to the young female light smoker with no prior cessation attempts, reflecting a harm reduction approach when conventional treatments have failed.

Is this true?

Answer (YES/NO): YES